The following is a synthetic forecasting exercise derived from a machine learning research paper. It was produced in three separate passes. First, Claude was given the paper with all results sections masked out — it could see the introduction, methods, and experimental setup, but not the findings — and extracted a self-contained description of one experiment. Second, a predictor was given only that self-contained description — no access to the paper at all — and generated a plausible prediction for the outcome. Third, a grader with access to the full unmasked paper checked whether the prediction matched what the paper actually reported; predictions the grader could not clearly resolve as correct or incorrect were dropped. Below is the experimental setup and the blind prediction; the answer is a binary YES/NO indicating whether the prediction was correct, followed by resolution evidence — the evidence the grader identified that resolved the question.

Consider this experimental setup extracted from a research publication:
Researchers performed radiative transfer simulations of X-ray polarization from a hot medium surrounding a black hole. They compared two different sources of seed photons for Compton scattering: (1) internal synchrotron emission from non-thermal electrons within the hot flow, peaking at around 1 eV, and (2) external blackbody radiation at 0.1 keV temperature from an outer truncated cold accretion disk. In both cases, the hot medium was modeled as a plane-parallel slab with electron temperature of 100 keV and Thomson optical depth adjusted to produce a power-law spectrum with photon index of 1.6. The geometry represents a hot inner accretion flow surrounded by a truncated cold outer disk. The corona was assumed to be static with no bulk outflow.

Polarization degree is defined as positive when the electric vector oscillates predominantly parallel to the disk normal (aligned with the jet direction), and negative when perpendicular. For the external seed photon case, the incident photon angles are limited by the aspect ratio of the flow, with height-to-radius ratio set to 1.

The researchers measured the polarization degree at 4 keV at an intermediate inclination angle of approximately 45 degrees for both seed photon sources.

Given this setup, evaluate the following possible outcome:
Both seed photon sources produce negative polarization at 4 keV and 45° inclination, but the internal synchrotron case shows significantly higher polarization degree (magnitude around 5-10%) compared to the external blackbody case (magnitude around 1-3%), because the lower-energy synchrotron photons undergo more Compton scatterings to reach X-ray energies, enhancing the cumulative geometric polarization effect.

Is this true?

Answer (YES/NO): NO